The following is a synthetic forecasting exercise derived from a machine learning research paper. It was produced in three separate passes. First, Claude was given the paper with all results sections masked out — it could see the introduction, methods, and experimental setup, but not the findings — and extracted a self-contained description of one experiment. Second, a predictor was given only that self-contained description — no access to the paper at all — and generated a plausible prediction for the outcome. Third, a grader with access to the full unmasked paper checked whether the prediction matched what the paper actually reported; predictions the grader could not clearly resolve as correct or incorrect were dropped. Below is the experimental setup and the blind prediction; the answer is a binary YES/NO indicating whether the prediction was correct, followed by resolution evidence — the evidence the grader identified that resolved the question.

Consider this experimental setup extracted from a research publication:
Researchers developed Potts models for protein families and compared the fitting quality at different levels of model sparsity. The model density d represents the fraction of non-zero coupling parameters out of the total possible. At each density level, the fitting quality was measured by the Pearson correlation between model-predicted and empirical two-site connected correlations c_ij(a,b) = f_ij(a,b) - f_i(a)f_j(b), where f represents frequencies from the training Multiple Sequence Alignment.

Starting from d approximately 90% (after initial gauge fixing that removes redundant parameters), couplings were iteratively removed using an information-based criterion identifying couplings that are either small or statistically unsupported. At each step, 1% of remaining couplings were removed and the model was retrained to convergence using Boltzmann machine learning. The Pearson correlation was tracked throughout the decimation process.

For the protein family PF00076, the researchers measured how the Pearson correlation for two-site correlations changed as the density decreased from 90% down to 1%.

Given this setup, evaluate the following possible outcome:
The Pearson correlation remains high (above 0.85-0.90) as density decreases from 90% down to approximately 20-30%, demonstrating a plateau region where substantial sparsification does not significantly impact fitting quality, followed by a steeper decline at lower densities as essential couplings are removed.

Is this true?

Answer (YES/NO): NO